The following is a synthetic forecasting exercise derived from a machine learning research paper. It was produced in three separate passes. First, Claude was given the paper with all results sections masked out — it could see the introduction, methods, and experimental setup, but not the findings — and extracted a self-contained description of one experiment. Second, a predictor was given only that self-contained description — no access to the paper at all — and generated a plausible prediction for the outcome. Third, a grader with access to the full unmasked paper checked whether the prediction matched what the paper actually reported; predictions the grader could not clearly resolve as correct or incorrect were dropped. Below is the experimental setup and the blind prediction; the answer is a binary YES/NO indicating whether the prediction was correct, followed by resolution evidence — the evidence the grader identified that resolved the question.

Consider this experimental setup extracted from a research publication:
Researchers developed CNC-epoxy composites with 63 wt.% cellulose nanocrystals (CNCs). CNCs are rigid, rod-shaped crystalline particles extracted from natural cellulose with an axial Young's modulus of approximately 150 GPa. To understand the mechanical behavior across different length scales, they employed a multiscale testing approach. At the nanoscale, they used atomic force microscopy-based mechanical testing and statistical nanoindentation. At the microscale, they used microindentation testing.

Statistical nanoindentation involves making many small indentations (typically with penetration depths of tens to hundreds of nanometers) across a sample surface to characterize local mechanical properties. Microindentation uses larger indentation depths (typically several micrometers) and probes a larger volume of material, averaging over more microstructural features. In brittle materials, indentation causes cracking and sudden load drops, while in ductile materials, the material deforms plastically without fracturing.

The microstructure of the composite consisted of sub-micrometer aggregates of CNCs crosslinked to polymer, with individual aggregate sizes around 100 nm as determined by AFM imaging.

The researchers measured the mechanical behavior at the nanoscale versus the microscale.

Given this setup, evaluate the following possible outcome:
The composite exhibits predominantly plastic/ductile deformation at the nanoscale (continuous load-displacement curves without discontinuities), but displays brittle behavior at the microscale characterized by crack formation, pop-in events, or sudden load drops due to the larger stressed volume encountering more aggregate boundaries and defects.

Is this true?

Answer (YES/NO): NO